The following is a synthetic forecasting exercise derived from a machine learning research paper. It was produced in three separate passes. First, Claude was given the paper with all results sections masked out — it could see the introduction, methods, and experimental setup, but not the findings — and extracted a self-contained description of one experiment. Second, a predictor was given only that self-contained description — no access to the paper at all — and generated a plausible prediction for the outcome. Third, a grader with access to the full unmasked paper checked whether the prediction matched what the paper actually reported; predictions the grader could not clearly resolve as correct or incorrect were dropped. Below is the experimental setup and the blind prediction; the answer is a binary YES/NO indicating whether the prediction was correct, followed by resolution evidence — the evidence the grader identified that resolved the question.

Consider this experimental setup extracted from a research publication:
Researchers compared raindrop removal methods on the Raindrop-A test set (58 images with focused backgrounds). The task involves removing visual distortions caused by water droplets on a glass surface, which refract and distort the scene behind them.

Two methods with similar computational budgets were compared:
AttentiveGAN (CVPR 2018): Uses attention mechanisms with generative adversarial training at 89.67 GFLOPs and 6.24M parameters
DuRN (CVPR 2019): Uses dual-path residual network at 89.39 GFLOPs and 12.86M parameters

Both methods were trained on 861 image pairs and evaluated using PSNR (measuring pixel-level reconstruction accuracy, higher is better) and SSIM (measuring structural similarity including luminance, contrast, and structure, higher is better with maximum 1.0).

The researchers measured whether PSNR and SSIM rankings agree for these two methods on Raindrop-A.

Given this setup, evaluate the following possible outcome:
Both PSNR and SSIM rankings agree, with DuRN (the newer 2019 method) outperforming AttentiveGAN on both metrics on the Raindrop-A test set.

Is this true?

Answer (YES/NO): NO